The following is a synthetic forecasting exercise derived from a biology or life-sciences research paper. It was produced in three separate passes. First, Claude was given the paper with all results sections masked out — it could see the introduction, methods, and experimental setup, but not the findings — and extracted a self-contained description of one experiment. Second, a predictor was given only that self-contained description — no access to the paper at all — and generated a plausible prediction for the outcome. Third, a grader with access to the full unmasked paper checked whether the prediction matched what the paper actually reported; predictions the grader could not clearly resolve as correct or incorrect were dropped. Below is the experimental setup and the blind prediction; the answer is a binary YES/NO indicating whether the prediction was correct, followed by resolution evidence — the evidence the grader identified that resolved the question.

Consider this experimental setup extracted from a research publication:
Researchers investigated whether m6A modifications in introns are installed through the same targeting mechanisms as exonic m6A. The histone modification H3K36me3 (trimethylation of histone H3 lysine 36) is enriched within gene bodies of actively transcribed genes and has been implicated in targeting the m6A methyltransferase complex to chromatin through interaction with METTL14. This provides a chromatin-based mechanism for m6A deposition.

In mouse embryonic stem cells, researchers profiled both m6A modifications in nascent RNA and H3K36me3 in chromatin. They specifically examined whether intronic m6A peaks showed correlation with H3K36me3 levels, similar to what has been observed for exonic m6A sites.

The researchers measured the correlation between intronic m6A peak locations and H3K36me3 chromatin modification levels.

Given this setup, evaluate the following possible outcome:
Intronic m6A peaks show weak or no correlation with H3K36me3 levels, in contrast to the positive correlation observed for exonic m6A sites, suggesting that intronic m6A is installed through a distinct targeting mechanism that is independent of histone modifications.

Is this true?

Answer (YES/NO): NO